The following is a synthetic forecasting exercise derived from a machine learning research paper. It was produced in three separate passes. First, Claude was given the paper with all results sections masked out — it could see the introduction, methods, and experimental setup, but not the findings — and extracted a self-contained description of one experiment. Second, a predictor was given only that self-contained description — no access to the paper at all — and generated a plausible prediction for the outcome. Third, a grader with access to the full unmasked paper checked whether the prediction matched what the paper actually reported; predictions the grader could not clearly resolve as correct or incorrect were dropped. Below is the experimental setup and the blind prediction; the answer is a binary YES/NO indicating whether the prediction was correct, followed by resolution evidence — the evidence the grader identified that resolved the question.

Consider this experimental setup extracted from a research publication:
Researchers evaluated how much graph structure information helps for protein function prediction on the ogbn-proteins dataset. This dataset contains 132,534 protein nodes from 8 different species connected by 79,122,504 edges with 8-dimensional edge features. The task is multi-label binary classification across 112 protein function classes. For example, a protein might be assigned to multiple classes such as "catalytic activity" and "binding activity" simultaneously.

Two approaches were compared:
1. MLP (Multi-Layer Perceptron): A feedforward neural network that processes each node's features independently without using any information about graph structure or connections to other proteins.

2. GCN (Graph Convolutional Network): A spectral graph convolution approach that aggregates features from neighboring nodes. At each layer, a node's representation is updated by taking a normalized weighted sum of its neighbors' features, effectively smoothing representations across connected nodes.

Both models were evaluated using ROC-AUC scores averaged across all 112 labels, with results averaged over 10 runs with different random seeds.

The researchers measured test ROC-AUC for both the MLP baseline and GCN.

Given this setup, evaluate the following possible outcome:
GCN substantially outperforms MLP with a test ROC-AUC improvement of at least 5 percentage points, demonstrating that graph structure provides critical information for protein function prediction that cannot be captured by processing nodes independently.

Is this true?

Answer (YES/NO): NO